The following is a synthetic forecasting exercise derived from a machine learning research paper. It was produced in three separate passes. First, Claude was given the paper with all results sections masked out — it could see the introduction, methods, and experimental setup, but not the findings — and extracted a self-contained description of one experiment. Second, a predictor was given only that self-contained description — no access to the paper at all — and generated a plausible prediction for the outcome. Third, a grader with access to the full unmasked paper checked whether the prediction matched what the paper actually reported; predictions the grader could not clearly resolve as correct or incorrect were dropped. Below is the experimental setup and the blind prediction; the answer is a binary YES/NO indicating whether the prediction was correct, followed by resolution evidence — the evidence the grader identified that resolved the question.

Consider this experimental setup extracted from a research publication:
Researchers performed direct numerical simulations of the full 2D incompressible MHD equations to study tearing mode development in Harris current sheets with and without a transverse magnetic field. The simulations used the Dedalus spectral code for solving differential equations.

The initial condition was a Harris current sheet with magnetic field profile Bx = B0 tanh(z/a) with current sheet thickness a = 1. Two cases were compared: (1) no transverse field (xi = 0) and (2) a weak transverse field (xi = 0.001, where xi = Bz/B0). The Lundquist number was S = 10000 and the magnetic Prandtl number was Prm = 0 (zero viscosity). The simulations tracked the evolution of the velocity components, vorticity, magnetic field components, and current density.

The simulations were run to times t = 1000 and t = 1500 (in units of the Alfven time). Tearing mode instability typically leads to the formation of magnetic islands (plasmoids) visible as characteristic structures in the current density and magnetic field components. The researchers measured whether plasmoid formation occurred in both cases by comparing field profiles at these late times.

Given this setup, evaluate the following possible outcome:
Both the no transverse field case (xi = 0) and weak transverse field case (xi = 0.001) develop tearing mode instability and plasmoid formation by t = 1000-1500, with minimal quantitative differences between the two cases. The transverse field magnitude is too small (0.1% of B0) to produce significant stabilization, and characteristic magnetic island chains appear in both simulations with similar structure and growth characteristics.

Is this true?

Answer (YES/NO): NO